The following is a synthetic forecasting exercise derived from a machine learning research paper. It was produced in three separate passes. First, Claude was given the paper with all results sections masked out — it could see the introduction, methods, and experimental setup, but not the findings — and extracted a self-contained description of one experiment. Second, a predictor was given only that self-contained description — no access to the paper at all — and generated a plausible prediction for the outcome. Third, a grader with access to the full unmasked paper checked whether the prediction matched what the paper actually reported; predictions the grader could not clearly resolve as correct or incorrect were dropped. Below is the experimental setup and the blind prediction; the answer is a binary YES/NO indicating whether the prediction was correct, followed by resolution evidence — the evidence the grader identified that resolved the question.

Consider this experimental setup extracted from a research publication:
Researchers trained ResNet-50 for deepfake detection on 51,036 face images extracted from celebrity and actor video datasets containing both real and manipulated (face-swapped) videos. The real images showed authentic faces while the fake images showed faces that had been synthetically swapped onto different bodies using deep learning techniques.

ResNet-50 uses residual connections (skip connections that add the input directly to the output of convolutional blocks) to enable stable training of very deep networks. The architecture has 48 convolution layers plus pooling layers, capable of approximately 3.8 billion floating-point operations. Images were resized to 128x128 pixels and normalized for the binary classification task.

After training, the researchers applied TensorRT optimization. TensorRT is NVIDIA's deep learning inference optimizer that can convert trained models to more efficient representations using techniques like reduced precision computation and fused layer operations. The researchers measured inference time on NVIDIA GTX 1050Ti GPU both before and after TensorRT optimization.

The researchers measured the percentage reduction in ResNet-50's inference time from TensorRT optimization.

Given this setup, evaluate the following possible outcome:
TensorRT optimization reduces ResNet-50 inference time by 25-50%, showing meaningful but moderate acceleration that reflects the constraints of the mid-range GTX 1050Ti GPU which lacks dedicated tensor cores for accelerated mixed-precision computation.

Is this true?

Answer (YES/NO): YES